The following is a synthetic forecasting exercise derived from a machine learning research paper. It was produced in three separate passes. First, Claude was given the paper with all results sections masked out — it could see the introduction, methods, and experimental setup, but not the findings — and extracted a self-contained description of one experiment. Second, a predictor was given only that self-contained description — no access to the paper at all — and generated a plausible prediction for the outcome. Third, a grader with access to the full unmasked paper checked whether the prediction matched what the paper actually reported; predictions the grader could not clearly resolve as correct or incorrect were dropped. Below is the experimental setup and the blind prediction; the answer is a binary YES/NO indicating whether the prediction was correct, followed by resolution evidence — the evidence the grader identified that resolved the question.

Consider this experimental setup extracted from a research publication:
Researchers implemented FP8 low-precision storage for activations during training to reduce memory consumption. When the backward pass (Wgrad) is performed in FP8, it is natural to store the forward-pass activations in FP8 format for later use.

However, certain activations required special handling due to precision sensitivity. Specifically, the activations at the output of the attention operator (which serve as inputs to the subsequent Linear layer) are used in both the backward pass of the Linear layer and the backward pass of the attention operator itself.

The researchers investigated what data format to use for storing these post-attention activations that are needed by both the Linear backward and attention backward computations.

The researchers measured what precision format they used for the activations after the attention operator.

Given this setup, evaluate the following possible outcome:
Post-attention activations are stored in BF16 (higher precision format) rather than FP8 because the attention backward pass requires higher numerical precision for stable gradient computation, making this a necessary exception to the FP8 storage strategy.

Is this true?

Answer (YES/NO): NO